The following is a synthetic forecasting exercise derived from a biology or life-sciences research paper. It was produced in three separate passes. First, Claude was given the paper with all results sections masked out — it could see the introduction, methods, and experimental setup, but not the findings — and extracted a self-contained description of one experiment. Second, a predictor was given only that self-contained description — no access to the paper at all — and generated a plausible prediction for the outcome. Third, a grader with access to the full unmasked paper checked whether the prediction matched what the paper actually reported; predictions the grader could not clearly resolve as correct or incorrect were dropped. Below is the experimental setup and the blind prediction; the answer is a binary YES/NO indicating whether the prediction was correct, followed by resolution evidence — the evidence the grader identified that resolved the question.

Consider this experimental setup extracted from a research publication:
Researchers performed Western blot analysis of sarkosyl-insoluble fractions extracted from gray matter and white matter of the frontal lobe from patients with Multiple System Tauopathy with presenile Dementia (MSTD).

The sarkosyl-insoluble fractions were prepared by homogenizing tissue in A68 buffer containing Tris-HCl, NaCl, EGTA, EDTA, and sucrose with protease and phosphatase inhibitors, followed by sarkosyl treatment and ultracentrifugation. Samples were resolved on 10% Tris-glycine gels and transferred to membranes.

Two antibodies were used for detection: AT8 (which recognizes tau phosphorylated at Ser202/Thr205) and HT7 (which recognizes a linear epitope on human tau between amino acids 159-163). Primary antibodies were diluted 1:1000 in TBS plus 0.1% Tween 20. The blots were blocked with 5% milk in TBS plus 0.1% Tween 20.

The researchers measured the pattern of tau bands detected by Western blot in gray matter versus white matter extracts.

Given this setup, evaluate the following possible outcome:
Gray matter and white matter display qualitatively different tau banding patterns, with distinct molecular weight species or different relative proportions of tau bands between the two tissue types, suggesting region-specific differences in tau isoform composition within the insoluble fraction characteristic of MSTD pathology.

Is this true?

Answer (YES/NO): NO